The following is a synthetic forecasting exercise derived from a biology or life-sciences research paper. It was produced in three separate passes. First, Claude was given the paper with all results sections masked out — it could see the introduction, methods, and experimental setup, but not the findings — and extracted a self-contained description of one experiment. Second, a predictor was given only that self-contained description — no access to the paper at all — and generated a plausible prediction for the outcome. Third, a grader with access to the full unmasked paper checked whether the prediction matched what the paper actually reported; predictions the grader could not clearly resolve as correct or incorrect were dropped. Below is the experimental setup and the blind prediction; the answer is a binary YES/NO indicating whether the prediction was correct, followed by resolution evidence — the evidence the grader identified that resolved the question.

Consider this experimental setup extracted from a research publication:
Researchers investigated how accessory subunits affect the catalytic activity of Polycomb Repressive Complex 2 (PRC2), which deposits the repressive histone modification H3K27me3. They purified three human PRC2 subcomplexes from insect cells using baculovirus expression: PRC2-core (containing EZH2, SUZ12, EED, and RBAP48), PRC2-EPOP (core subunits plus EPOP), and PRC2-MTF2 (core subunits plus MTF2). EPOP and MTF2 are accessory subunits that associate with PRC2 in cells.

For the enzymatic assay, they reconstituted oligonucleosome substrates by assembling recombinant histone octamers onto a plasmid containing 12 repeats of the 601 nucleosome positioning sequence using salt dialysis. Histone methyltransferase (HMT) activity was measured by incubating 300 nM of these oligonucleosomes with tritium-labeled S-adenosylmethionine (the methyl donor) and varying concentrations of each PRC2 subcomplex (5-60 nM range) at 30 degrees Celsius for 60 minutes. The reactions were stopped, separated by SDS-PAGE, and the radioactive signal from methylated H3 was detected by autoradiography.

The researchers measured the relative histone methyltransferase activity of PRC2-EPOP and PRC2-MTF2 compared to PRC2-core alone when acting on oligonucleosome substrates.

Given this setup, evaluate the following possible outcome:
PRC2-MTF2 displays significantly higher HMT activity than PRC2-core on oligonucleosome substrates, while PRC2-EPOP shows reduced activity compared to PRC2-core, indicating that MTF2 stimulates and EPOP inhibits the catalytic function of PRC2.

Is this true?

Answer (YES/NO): NO